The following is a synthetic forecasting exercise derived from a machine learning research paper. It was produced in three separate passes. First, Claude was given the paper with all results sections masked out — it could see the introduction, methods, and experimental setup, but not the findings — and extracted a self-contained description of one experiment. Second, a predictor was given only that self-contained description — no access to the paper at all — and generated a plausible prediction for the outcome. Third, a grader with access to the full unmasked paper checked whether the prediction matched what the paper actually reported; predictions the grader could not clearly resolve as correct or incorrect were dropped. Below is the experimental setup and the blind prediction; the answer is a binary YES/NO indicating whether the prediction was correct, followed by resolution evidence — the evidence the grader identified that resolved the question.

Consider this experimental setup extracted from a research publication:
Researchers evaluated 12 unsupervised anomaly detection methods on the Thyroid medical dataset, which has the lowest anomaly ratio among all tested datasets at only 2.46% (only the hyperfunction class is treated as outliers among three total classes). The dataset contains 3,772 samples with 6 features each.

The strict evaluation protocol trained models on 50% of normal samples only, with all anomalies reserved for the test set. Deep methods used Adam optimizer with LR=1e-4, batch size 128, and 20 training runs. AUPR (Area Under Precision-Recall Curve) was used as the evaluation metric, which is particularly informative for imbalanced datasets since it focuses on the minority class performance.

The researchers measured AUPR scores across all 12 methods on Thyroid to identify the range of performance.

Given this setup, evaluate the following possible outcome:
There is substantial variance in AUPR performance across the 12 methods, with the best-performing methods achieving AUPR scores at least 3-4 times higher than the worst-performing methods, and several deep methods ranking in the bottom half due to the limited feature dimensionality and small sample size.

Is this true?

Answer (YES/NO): YES